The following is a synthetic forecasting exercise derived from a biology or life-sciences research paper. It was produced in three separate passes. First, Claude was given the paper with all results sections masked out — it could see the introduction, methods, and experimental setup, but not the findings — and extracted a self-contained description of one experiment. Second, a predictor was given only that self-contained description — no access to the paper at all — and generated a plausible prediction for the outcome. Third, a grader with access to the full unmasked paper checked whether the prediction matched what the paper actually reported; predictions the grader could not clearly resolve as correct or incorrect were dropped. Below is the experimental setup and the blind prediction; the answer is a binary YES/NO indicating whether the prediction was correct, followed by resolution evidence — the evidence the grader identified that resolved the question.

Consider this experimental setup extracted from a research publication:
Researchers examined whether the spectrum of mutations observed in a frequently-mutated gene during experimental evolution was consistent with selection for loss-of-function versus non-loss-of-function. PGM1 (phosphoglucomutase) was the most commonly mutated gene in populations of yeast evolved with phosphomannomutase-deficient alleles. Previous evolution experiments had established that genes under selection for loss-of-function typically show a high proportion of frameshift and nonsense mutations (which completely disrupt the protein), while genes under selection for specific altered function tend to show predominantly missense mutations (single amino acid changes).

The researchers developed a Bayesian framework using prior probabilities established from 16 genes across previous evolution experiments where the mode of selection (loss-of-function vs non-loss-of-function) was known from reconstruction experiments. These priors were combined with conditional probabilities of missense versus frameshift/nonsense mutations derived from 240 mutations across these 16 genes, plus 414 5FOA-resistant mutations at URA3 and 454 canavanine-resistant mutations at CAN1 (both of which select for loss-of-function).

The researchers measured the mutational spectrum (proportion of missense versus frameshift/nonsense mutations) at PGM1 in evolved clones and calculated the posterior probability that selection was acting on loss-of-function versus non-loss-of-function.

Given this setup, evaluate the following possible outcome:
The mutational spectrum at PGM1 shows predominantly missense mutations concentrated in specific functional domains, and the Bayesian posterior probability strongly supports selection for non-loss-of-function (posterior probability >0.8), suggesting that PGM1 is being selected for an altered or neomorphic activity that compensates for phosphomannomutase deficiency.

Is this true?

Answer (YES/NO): YES